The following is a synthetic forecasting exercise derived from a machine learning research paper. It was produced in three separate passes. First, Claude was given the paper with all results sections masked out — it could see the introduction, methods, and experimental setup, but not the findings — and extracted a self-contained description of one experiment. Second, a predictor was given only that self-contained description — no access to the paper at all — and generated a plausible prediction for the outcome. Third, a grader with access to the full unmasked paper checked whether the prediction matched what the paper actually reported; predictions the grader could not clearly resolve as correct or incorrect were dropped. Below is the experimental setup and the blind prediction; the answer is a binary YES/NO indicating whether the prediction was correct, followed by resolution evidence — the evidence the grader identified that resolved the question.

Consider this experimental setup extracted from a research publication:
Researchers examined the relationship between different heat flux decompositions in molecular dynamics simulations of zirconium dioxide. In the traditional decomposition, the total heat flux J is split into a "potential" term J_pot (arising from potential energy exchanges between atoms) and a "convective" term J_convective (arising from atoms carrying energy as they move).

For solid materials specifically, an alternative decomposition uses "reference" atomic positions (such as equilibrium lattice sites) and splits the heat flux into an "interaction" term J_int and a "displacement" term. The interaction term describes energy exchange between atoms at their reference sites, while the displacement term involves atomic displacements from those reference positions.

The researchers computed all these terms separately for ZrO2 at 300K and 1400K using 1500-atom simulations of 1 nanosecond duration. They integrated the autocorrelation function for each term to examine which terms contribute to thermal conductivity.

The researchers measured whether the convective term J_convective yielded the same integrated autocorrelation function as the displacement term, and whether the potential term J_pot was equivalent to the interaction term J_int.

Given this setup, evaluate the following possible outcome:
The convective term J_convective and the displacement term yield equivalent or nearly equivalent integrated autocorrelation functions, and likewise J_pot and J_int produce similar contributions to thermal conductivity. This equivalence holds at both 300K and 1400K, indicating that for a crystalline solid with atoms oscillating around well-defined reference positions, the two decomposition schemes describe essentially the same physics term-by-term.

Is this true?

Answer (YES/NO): NO